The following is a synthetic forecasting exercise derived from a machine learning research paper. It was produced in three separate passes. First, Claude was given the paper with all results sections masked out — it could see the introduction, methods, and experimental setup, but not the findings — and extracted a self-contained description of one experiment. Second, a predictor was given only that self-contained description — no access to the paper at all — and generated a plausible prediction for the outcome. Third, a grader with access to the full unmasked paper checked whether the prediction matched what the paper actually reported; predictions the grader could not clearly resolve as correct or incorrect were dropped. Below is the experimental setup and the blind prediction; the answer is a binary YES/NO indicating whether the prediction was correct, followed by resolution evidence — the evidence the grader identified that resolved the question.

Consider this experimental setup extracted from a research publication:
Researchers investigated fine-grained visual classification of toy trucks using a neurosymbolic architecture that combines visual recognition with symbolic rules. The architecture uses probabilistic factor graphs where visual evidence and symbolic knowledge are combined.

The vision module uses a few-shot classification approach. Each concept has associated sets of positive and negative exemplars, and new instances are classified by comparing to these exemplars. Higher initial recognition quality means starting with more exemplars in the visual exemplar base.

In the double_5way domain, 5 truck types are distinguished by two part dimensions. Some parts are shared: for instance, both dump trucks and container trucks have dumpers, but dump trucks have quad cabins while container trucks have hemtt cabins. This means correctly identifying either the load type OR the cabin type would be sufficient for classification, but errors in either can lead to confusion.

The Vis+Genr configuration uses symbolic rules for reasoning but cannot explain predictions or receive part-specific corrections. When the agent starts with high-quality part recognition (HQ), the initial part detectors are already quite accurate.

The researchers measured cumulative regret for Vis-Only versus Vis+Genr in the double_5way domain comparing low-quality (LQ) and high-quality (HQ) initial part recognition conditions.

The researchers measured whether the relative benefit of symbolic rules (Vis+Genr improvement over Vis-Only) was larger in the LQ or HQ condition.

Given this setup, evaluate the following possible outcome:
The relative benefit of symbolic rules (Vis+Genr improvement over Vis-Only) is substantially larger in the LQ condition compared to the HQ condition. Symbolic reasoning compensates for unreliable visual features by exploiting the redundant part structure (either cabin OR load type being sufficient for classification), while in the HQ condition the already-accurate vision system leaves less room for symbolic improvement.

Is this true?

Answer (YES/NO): NO